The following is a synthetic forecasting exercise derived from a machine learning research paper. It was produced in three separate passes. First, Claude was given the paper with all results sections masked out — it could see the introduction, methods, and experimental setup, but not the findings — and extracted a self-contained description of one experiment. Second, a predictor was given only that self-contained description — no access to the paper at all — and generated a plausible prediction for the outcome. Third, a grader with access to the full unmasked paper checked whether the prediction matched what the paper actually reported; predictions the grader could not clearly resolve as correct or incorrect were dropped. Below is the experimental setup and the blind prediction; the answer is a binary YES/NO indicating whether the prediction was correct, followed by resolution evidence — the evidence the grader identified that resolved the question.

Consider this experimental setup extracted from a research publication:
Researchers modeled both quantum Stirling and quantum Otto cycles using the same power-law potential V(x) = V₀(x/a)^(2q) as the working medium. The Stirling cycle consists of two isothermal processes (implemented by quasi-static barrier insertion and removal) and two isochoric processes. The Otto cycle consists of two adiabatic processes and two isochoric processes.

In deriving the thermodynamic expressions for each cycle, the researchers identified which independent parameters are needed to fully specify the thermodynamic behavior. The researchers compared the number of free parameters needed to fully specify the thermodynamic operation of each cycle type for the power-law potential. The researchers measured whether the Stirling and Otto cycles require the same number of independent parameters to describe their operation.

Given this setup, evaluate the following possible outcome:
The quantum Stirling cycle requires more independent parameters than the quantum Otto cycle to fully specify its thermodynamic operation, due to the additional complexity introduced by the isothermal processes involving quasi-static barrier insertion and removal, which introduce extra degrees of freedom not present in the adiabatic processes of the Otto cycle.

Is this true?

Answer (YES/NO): NO